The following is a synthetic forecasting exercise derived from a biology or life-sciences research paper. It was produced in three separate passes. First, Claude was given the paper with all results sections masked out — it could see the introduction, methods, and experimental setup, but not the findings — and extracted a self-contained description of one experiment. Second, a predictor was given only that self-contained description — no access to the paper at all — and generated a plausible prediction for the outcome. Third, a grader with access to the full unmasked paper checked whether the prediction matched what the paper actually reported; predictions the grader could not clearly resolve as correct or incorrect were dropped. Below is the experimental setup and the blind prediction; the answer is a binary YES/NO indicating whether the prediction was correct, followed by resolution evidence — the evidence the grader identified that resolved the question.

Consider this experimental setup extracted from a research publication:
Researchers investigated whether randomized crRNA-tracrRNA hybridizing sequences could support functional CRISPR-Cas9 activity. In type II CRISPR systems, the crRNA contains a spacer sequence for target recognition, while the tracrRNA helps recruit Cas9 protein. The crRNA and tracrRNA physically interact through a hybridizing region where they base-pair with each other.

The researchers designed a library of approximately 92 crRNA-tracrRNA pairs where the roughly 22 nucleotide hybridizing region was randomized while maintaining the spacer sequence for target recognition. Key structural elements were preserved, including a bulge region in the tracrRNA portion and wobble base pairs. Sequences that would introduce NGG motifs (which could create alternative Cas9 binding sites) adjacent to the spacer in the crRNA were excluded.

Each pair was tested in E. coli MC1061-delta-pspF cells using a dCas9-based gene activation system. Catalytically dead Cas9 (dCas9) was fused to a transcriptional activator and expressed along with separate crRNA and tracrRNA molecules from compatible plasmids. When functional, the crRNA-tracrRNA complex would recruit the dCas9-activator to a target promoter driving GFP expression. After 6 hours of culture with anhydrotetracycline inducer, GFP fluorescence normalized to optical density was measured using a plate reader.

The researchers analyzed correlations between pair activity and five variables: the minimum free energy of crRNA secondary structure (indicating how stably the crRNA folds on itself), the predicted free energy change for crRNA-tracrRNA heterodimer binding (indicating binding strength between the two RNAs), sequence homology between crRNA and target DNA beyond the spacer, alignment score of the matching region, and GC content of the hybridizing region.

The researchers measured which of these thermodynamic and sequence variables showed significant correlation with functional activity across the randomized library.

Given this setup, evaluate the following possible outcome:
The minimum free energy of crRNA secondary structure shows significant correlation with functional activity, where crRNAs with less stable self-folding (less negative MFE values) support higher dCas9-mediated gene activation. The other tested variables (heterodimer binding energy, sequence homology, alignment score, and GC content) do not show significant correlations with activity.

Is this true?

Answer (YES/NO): NO